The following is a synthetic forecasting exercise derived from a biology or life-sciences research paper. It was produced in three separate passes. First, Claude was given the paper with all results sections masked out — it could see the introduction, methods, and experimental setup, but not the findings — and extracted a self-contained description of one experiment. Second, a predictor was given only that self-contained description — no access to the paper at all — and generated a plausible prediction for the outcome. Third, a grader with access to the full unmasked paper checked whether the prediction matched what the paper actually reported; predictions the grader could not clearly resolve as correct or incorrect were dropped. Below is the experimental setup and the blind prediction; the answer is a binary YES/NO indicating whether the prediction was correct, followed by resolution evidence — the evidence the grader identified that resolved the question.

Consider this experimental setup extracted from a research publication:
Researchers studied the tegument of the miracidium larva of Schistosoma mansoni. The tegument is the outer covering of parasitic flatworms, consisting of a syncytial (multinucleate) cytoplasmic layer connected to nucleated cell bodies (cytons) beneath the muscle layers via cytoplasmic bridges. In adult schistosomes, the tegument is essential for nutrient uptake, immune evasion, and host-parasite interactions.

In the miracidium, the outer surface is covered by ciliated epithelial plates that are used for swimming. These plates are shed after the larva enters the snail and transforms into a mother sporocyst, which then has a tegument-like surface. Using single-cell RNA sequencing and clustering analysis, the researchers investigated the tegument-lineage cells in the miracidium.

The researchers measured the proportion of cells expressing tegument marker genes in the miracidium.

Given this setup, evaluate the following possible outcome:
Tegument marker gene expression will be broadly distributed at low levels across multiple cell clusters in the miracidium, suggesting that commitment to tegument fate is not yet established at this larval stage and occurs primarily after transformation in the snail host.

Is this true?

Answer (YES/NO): NO